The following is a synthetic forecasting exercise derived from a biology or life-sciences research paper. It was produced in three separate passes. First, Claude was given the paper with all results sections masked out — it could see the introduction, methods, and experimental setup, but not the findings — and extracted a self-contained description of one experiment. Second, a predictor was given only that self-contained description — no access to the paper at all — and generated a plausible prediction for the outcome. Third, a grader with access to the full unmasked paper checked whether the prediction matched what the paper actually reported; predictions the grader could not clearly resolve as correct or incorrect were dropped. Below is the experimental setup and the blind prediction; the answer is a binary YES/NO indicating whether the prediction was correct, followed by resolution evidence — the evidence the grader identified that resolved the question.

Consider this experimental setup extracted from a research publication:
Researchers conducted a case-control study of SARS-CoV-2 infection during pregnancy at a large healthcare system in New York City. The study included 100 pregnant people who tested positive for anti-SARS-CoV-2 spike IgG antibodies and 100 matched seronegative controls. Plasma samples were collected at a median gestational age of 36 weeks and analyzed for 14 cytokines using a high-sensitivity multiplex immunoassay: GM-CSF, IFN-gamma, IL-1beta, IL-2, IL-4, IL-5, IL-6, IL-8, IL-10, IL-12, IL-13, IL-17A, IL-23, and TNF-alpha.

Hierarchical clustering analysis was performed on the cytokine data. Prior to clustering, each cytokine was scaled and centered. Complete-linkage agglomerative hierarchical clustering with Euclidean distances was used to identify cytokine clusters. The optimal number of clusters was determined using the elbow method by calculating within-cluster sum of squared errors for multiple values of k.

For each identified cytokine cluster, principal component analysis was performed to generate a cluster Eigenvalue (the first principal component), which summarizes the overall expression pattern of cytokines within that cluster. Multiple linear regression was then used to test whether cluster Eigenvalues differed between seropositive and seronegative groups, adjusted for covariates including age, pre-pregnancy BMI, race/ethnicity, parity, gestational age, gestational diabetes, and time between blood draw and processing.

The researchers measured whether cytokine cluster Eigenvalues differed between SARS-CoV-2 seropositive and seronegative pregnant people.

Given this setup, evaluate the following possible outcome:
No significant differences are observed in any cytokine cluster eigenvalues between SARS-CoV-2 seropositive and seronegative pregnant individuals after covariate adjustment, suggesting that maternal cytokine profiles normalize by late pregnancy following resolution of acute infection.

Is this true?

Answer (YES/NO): YES